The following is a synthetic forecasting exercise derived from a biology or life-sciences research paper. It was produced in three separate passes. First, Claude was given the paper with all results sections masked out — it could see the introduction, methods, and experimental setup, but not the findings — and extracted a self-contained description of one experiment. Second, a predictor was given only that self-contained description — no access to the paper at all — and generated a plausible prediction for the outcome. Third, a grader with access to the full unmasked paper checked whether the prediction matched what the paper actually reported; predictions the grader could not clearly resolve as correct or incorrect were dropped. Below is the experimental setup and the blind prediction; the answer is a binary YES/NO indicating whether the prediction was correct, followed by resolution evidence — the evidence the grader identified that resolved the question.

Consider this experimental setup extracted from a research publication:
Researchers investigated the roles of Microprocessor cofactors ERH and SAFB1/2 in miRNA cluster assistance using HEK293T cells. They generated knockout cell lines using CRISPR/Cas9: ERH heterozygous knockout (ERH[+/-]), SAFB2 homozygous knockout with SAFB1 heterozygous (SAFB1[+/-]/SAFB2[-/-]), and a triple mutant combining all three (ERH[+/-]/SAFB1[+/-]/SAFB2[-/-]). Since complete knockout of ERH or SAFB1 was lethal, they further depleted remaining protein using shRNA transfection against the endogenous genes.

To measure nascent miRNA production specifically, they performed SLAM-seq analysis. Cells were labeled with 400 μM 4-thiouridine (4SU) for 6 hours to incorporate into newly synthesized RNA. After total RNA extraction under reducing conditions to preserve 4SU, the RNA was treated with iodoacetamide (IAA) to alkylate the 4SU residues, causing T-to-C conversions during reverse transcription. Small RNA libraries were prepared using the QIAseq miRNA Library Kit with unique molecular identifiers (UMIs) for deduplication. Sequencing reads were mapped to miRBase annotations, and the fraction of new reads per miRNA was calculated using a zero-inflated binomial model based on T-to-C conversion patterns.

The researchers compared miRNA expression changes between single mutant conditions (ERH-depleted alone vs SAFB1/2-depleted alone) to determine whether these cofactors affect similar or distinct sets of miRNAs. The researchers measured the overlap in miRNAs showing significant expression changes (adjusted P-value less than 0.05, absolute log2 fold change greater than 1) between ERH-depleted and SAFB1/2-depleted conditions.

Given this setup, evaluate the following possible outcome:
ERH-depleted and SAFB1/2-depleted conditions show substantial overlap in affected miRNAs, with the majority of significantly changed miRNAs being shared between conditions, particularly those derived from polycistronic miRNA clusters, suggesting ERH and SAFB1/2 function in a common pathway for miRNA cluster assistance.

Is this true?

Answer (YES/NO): NO